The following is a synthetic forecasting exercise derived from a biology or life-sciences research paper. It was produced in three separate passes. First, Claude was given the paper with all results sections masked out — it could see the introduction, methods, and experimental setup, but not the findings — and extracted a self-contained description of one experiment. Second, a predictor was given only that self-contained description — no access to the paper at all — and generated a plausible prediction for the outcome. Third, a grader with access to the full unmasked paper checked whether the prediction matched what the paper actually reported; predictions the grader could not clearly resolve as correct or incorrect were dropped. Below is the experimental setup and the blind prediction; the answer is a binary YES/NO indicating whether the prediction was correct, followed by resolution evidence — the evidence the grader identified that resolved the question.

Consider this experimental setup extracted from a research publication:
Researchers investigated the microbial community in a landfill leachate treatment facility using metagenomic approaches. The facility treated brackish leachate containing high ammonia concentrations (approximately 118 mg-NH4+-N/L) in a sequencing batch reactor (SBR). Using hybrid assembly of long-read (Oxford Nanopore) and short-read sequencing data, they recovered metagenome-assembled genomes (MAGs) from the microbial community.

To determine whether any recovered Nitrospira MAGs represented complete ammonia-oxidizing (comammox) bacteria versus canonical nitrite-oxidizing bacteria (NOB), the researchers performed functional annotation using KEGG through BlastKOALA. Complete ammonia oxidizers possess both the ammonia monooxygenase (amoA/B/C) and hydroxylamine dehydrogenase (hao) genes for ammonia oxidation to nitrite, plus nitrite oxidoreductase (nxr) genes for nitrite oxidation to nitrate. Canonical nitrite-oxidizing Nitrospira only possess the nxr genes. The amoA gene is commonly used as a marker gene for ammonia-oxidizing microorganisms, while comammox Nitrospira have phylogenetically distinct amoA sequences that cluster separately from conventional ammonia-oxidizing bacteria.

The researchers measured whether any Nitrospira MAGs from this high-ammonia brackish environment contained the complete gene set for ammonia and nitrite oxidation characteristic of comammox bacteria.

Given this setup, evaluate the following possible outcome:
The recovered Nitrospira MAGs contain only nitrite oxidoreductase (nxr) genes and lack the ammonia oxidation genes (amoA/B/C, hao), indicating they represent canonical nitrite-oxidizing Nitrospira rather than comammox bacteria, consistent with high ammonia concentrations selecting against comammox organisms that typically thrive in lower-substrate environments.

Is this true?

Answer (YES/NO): NO